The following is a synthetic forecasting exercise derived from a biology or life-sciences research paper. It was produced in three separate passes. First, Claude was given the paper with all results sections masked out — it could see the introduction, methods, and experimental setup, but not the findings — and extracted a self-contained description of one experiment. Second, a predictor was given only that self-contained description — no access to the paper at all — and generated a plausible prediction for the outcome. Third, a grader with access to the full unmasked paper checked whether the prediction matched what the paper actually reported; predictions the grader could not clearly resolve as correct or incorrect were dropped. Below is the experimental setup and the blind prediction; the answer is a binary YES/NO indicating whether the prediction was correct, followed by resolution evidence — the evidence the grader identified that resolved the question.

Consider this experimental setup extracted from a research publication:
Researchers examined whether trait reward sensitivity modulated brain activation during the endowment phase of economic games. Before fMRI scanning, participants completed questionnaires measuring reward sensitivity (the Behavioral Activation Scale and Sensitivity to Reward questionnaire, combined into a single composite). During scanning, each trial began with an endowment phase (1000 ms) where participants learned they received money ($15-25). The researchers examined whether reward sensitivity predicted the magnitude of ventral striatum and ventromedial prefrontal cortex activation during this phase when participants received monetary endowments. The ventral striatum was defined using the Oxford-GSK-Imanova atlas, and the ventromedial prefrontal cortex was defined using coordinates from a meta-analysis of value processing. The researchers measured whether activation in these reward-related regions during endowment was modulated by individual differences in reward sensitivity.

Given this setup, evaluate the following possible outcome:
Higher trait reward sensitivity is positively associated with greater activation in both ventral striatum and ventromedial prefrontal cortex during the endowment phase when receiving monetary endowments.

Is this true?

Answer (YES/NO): NO